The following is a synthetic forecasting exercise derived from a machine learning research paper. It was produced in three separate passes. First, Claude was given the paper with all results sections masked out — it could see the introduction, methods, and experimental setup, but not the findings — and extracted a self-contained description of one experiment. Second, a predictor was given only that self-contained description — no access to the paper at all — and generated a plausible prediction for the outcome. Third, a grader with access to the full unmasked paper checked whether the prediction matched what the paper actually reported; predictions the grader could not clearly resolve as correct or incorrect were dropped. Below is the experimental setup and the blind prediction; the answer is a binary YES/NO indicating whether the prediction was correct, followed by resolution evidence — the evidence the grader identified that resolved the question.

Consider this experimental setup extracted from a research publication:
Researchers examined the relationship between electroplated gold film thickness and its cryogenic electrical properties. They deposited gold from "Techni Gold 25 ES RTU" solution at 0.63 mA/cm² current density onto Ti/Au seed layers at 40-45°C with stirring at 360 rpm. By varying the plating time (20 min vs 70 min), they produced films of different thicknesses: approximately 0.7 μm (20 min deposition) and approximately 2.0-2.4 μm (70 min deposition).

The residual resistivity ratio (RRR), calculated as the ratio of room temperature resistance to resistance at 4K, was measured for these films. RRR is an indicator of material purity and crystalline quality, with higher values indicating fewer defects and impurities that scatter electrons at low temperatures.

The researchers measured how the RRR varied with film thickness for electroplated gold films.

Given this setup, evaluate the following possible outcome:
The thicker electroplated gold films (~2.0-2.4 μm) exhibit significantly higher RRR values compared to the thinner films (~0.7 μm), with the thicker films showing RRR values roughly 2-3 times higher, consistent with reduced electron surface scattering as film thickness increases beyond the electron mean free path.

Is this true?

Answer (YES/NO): NO